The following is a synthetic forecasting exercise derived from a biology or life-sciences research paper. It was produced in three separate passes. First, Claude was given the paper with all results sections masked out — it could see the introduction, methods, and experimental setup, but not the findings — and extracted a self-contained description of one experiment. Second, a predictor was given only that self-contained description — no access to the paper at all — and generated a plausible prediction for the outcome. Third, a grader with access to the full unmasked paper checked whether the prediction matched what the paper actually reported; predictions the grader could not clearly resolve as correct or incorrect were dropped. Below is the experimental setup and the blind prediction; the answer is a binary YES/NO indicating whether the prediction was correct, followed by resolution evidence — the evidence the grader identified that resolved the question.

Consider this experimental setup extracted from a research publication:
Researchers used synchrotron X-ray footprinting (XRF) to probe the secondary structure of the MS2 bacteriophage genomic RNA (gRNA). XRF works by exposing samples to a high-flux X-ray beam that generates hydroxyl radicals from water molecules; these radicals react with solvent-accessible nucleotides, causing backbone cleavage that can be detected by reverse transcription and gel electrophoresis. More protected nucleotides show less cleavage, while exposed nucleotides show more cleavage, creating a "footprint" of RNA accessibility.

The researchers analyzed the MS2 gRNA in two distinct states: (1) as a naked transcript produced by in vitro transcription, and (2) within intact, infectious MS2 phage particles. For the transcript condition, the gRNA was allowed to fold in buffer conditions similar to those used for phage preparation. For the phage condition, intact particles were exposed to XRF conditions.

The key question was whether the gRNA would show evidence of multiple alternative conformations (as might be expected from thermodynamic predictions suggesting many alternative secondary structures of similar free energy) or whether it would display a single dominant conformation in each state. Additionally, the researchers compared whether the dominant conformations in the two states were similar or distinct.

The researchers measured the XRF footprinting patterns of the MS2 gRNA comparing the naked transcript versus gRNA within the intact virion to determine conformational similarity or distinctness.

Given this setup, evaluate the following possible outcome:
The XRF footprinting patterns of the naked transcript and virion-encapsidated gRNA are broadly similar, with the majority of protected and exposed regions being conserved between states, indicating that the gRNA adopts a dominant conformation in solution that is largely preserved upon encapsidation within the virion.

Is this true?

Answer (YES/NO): NO